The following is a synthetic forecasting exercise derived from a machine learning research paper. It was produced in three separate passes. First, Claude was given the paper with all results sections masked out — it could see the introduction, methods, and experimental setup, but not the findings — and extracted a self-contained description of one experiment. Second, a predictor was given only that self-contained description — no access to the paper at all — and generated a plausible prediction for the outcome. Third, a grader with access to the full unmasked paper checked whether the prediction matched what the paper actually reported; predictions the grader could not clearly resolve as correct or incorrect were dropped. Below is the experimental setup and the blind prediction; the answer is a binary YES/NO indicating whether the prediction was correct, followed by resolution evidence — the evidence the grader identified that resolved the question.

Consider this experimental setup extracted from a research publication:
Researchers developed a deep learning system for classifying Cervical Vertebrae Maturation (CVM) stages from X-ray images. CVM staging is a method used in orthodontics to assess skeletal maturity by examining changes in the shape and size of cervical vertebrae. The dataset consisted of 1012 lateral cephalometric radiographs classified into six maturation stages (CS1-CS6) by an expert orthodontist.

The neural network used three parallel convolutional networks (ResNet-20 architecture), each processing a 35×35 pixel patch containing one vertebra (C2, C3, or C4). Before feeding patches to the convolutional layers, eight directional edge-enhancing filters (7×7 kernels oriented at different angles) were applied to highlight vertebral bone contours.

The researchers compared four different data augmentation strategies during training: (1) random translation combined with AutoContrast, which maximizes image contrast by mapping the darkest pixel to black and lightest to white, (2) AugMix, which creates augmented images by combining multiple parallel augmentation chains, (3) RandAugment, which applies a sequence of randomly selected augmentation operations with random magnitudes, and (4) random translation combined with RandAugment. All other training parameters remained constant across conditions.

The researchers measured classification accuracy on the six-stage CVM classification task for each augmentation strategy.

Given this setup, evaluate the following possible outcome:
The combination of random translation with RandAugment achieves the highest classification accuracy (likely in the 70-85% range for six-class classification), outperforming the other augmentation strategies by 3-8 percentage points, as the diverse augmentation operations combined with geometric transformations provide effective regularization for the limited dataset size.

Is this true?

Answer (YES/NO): NO